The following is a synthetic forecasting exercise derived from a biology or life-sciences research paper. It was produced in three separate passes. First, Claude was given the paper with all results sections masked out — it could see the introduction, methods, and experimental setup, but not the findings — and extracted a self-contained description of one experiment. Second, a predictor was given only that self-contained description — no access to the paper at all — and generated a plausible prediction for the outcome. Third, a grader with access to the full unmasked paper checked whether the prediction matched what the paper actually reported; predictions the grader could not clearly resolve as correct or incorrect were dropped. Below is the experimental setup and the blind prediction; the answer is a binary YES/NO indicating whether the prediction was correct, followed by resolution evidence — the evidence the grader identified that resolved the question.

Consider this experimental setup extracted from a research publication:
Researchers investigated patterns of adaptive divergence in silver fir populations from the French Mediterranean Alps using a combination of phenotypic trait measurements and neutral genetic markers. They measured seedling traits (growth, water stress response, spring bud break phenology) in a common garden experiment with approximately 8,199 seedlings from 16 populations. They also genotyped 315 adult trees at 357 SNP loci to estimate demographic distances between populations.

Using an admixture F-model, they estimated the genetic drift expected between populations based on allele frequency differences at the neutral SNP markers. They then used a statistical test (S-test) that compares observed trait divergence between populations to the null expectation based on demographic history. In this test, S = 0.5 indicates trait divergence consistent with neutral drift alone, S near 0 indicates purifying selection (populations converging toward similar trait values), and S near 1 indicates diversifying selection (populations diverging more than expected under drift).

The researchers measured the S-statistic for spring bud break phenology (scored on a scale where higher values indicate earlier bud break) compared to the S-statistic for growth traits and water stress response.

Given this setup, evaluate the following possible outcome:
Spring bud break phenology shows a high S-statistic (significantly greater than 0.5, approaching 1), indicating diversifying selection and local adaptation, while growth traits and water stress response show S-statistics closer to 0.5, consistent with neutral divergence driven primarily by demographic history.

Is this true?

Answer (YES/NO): NO